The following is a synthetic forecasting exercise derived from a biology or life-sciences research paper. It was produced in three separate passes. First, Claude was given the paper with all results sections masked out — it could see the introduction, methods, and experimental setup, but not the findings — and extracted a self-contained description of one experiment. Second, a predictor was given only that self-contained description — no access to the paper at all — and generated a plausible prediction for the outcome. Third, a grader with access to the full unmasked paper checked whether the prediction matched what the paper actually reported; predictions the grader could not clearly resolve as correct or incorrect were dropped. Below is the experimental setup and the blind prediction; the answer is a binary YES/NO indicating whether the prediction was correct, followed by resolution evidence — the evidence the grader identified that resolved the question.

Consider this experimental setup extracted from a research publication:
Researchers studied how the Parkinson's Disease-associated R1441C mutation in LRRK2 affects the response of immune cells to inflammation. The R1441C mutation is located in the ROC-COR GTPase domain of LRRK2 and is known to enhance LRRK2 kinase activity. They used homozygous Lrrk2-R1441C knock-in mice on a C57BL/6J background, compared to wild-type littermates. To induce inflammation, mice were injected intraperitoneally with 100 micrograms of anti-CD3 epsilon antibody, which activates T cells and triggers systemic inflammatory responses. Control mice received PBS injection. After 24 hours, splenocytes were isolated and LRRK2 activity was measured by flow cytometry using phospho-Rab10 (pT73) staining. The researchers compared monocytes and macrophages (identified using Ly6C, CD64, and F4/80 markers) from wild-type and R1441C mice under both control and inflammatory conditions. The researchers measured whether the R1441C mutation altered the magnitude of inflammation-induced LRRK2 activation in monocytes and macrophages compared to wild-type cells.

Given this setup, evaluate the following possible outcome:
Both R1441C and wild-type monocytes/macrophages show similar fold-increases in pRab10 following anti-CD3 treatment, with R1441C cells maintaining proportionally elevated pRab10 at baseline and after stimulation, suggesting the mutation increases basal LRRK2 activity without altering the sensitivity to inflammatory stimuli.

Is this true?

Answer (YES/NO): NO